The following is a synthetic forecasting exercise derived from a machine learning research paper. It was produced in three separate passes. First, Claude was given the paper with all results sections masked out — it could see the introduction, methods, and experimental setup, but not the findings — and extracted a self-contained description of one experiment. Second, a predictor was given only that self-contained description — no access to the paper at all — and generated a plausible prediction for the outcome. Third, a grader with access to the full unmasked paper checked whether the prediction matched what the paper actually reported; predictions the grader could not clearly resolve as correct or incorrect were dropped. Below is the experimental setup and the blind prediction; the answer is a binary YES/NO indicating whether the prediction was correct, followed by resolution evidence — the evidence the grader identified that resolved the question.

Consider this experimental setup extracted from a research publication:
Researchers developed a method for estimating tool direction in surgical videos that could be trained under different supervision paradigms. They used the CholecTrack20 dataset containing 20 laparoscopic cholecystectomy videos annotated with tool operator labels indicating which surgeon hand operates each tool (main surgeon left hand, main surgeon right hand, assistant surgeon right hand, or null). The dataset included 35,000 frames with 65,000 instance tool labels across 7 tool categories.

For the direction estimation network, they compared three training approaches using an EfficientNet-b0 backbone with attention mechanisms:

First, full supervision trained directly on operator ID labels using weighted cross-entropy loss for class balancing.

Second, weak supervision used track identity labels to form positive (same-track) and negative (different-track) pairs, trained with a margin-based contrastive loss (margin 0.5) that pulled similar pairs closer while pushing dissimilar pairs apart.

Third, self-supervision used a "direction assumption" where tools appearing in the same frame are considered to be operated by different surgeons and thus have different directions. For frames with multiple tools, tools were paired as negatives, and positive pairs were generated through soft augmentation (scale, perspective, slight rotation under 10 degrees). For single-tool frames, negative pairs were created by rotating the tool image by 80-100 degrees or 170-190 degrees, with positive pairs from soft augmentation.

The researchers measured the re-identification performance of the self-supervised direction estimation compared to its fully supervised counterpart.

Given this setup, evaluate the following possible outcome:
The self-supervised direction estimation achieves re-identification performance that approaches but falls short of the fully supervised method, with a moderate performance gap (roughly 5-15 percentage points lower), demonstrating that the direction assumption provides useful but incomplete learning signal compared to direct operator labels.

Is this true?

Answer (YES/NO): YES